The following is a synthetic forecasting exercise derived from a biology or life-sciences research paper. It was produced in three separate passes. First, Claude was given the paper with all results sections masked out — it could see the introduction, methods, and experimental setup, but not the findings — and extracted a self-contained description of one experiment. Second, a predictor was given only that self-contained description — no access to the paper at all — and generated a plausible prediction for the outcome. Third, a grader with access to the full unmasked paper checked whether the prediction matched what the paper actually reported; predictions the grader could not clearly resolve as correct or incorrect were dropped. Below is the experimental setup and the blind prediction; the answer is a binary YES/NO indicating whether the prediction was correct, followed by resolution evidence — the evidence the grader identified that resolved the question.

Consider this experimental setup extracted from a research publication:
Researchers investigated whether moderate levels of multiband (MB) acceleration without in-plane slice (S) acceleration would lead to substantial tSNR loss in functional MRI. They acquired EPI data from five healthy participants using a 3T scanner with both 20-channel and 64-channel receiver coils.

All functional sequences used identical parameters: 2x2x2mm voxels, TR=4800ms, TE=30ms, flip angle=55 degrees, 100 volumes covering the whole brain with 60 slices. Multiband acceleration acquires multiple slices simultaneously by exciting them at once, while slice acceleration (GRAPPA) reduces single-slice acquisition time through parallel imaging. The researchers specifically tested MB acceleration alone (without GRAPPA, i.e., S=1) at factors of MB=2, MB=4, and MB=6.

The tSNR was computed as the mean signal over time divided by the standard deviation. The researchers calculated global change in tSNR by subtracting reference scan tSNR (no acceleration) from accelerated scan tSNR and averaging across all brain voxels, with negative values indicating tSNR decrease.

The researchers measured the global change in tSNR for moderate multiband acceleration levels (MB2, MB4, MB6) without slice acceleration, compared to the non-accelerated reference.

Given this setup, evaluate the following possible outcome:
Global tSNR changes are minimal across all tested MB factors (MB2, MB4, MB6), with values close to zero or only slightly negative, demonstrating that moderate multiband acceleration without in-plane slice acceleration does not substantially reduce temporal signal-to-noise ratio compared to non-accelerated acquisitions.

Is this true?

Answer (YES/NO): YES